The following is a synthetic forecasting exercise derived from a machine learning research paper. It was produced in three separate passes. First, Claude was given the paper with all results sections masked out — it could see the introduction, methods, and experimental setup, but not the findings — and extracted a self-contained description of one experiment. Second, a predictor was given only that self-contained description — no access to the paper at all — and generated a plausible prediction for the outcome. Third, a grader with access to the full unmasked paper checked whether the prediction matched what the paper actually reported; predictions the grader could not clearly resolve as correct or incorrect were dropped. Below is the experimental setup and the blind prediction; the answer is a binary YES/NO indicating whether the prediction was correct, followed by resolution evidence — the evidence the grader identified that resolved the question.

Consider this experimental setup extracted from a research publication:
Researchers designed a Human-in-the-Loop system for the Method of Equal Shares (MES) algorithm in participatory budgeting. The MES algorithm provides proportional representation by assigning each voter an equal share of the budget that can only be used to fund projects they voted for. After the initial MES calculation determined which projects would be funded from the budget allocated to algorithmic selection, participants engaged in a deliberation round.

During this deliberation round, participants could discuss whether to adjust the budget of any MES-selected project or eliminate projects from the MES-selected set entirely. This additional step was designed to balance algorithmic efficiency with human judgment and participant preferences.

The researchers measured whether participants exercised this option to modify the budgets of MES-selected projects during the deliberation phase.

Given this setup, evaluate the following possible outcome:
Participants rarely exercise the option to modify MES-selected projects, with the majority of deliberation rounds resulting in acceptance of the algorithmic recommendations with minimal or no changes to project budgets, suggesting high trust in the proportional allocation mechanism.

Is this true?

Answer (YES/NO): YES